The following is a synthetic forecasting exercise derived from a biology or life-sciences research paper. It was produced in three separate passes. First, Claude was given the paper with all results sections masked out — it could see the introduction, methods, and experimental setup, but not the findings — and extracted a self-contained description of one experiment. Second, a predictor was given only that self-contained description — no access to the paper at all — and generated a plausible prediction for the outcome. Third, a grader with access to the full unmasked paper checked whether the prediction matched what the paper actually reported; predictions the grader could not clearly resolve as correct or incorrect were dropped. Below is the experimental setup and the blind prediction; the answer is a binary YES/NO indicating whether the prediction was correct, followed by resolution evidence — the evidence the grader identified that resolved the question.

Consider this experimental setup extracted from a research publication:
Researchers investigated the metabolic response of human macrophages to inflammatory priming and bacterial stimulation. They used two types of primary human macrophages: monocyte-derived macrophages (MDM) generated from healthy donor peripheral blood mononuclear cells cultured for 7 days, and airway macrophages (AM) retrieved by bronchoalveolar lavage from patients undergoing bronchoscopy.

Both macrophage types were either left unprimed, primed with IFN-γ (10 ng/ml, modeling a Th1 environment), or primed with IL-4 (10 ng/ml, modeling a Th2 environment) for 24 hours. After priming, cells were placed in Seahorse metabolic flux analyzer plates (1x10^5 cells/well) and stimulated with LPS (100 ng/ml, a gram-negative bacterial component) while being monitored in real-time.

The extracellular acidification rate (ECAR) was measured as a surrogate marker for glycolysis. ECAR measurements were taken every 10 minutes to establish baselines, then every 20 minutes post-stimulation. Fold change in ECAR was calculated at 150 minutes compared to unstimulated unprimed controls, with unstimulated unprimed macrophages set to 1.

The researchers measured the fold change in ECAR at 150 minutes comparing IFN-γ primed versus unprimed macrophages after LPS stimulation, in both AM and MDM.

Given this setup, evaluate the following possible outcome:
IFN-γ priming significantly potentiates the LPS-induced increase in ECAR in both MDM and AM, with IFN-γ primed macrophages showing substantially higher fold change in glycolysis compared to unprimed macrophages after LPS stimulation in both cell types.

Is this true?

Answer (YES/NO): NO